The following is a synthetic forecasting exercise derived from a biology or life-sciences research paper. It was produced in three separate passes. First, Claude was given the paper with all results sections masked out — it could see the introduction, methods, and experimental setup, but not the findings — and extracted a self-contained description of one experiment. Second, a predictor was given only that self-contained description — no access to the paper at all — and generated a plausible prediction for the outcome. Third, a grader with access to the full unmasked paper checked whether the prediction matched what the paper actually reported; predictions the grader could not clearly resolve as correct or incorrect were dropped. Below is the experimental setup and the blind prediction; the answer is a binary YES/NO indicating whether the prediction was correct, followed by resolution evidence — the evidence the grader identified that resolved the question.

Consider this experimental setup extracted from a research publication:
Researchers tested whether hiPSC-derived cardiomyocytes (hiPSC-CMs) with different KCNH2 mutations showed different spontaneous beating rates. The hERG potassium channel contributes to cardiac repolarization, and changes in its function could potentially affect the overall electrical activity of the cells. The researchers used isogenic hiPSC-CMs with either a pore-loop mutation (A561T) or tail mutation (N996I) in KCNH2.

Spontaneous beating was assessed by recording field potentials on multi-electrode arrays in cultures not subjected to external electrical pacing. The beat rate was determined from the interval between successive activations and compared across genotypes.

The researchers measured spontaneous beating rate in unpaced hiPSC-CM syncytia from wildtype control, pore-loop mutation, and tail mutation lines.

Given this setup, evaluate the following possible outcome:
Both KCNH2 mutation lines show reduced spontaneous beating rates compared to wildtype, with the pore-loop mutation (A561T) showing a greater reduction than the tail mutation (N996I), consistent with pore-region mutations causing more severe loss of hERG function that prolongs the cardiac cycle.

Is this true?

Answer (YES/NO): NO